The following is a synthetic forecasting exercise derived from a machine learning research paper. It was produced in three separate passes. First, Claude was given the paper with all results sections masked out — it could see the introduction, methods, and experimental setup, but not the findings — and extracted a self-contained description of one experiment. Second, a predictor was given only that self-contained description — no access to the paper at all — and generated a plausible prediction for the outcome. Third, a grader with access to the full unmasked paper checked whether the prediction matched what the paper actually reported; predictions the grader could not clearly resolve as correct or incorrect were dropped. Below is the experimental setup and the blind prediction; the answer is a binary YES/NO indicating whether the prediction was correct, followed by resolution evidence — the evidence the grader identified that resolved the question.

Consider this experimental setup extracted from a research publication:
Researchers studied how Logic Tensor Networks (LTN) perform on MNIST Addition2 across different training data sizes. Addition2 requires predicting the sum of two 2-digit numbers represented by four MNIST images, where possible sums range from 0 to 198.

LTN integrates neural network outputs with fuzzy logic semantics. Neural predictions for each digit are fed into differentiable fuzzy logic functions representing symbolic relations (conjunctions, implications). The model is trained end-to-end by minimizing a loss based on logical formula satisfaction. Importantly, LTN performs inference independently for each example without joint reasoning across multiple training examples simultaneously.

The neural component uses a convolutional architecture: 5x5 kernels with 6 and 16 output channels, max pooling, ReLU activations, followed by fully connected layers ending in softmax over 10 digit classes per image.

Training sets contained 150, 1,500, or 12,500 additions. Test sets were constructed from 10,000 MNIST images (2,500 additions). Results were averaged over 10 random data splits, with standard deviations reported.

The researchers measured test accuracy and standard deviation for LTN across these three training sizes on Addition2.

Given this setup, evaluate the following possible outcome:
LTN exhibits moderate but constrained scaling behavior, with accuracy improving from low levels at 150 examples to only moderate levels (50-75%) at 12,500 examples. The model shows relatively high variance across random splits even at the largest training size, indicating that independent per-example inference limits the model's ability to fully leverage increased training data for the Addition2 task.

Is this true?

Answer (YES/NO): NO